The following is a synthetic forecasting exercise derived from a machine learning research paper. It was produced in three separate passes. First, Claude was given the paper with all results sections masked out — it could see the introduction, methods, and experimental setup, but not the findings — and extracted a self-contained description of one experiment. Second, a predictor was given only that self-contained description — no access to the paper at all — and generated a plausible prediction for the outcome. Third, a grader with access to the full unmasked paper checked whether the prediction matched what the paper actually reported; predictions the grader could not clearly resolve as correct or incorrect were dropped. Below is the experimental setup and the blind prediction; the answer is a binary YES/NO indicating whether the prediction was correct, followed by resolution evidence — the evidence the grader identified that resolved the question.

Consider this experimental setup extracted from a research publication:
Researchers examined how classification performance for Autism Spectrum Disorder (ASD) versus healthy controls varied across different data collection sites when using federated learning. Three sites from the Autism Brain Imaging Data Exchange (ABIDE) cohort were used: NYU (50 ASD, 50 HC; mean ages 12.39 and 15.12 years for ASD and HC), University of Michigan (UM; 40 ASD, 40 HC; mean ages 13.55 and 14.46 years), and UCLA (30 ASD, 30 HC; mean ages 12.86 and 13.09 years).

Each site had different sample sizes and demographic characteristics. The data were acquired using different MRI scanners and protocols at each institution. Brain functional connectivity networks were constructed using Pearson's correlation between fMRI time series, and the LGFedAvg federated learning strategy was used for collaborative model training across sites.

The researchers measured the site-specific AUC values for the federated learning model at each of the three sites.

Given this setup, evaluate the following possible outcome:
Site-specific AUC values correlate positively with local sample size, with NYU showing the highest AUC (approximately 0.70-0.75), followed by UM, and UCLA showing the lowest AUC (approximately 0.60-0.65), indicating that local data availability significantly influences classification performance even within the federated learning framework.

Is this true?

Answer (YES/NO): NO